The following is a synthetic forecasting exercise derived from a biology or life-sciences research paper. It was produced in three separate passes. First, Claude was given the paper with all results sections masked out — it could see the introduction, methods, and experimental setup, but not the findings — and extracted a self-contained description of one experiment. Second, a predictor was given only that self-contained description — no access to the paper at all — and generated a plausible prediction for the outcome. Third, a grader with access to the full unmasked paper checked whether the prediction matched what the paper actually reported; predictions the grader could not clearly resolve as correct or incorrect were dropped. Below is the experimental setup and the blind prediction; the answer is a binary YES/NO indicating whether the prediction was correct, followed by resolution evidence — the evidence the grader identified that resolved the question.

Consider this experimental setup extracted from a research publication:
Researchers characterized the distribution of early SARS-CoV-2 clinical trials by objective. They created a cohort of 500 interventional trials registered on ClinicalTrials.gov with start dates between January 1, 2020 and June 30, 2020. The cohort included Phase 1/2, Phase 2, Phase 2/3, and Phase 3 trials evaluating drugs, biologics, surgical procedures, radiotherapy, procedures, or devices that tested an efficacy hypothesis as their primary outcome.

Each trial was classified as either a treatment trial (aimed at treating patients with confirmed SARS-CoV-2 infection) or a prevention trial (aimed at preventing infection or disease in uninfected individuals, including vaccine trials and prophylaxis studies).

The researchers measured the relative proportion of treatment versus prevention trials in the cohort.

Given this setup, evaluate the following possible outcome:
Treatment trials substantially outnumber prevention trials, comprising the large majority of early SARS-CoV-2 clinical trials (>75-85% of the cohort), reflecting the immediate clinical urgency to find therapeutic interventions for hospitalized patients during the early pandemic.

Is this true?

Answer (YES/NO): YES